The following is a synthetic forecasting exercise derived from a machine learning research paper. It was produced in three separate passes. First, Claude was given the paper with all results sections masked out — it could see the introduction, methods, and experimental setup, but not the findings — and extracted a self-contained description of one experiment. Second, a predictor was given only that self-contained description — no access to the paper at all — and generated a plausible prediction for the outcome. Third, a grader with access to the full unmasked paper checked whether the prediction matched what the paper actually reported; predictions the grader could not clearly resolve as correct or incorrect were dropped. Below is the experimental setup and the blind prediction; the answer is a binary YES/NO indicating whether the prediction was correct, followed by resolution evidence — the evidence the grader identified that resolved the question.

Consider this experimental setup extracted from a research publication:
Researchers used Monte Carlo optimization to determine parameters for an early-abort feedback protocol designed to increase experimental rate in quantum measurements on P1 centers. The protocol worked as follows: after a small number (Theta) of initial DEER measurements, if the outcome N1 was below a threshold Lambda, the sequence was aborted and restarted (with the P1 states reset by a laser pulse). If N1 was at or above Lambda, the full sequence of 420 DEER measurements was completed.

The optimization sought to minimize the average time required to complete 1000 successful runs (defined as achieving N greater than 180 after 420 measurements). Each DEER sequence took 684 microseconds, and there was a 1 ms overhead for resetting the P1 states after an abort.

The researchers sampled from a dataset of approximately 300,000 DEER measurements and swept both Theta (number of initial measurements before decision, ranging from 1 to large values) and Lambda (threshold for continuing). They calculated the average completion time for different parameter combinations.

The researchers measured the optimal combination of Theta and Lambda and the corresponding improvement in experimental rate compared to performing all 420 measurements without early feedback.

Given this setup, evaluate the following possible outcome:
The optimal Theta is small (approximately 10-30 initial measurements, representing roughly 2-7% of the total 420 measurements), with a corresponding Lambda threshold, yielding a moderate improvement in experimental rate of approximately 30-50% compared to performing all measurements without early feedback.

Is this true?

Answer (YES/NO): NO